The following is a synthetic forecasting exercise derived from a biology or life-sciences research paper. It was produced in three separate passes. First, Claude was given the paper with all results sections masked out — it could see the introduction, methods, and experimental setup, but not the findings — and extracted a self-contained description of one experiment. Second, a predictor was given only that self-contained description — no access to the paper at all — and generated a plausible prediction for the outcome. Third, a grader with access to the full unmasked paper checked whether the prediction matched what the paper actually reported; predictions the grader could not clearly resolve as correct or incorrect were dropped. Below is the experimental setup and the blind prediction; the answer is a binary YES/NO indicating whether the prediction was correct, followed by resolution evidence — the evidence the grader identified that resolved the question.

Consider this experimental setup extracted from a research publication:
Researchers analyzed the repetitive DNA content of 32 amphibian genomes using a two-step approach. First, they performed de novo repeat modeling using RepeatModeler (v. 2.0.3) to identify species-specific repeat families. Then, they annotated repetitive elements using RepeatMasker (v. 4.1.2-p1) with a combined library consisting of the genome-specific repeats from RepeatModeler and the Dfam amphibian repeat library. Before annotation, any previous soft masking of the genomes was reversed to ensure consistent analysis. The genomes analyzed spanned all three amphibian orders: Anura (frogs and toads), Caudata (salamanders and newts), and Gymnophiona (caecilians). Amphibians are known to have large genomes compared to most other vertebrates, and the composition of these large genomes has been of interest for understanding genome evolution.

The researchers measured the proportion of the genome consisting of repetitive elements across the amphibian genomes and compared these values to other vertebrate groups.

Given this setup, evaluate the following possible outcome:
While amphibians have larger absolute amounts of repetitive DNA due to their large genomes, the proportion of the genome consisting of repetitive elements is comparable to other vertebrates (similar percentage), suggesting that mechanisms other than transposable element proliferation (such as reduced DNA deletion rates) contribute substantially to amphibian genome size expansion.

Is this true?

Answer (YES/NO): NO